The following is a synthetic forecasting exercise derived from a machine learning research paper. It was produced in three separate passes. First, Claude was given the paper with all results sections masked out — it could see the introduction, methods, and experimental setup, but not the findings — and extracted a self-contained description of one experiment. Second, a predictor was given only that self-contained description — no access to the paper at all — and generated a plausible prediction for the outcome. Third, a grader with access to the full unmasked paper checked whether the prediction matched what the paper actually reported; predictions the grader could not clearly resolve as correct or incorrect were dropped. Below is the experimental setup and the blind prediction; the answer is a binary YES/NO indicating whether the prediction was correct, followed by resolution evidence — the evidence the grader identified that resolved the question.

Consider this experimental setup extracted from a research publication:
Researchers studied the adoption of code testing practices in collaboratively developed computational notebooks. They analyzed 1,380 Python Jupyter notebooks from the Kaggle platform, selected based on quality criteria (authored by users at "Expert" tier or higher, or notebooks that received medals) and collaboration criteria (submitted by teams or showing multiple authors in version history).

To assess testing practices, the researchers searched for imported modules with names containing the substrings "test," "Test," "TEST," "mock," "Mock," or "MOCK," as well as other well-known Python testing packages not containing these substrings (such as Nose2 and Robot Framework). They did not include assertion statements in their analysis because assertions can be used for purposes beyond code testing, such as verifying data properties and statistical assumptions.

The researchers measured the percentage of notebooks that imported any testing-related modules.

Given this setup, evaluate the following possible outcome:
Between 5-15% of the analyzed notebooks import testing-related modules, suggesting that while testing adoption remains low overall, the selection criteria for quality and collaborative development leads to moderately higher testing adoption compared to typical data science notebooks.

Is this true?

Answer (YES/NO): NO